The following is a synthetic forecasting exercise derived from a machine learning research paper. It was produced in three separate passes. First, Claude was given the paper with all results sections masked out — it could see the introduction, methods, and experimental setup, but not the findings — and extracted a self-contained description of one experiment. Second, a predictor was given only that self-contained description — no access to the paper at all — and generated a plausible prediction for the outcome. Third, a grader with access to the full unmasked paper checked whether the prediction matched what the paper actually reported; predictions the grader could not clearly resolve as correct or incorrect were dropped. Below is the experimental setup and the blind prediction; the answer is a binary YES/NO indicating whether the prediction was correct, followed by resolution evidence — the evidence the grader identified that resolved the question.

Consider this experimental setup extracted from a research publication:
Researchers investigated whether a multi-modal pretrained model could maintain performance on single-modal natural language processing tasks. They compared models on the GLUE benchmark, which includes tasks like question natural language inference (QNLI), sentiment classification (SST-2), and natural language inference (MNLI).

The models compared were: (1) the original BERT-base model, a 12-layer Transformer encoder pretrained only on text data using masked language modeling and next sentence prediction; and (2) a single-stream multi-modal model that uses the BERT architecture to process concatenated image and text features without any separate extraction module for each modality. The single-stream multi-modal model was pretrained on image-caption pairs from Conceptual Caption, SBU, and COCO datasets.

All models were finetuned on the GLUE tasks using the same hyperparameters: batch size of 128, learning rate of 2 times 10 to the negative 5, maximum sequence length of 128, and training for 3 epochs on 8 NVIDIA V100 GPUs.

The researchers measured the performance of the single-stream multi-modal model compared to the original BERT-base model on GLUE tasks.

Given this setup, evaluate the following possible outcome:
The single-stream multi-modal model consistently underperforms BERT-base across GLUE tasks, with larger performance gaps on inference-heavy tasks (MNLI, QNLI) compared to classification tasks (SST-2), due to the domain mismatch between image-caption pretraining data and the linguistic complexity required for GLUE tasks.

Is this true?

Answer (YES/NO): NO